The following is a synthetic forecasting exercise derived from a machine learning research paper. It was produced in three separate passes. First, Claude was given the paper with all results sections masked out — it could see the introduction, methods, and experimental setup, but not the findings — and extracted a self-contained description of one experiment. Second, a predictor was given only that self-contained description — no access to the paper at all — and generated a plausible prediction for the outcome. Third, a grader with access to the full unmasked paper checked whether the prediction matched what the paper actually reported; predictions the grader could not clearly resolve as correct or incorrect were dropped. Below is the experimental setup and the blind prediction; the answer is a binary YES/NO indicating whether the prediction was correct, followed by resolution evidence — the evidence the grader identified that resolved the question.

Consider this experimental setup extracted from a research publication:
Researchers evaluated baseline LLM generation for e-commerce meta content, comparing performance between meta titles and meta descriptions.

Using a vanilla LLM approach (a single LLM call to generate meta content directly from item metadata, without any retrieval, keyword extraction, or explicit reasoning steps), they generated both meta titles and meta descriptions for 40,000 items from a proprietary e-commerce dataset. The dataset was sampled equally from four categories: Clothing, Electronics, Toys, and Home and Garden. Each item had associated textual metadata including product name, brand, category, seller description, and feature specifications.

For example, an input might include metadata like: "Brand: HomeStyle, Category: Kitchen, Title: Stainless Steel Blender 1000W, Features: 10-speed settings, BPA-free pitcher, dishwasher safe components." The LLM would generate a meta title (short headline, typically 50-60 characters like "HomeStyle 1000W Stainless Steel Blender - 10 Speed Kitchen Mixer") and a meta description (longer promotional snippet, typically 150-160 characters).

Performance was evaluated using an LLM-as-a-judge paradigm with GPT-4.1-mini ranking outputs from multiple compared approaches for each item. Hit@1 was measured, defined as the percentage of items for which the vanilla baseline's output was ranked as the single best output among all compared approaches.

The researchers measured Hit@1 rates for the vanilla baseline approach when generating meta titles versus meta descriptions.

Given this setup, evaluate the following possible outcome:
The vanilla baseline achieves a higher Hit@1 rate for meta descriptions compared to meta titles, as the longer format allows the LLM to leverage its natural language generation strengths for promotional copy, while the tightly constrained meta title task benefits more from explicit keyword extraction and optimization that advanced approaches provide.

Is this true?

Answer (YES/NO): NO